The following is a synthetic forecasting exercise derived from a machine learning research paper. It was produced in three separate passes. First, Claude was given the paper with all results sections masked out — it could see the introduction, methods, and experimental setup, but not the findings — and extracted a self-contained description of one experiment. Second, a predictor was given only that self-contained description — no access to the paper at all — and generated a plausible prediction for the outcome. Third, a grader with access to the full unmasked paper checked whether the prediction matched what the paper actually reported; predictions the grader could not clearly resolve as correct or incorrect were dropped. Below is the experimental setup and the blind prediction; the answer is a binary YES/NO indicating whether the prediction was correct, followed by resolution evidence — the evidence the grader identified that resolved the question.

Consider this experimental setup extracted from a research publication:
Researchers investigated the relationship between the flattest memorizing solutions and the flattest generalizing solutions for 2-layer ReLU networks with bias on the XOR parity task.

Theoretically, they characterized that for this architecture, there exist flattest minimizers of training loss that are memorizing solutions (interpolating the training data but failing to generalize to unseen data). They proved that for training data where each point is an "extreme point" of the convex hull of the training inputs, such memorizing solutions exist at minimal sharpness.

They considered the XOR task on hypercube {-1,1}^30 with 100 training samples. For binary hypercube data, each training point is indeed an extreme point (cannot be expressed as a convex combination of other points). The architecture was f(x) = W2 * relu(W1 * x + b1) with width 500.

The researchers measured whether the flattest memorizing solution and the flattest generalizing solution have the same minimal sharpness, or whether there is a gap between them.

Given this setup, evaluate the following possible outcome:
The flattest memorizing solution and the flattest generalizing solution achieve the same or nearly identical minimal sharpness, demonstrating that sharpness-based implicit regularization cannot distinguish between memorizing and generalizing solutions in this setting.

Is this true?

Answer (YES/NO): YES